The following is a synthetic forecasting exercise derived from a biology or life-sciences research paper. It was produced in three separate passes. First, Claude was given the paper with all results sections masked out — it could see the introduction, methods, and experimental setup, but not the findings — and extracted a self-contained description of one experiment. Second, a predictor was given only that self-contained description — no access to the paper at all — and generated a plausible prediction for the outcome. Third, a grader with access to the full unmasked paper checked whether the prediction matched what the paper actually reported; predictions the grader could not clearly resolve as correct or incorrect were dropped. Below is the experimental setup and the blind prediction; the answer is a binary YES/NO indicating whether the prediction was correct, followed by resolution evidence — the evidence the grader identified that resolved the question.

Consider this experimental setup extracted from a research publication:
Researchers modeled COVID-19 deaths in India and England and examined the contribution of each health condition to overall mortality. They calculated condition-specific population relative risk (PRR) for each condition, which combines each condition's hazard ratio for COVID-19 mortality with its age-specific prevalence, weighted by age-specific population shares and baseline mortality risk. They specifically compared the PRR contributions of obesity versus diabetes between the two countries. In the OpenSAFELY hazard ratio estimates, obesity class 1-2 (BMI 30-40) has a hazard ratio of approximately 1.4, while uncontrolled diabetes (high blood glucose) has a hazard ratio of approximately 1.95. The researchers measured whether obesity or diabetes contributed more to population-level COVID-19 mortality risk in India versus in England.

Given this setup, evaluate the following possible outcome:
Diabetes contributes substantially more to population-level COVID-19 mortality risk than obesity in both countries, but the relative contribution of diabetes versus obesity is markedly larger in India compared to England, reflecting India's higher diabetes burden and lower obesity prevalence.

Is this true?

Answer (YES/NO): NO